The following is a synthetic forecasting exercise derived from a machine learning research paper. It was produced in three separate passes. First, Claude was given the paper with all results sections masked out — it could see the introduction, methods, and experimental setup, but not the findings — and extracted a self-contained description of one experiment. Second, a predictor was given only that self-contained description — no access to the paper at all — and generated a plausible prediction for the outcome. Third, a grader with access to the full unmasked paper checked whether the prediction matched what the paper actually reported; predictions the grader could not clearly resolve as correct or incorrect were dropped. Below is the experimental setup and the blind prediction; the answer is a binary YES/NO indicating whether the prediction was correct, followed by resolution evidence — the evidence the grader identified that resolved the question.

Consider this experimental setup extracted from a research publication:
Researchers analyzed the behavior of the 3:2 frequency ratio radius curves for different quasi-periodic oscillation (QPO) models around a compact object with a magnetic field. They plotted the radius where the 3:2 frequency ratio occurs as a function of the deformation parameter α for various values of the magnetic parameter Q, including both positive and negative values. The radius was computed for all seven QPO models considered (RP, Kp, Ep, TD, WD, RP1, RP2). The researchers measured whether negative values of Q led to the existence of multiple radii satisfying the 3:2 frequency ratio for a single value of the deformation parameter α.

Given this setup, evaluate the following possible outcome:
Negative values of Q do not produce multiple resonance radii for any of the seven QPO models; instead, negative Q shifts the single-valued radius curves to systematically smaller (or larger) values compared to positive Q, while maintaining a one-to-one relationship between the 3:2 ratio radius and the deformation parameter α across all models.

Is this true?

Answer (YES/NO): NO